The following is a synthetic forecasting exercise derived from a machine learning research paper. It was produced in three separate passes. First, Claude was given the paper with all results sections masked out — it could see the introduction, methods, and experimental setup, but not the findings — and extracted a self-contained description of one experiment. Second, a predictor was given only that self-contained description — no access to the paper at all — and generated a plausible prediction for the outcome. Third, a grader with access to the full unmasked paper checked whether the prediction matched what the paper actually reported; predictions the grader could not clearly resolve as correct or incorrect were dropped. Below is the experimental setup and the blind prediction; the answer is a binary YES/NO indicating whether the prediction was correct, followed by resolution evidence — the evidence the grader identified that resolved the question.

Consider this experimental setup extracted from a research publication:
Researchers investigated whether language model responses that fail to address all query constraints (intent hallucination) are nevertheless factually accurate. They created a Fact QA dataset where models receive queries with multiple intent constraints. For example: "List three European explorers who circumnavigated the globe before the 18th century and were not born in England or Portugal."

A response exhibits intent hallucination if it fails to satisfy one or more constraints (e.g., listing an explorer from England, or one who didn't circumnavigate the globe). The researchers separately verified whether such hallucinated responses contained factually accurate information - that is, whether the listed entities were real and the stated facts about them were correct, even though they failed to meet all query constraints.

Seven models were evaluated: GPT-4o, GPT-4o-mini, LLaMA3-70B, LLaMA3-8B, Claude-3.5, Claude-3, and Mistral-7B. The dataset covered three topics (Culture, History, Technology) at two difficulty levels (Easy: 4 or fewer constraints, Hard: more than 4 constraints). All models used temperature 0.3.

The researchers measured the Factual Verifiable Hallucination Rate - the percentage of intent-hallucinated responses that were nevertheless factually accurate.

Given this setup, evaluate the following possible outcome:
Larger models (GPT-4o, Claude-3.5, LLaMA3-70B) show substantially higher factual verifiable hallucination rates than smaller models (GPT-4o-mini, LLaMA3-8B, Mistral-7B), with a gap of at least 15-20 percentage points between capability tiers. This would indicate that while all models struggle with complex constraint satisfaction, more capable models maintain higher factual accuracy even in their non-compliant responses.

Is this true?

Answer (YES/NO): NO